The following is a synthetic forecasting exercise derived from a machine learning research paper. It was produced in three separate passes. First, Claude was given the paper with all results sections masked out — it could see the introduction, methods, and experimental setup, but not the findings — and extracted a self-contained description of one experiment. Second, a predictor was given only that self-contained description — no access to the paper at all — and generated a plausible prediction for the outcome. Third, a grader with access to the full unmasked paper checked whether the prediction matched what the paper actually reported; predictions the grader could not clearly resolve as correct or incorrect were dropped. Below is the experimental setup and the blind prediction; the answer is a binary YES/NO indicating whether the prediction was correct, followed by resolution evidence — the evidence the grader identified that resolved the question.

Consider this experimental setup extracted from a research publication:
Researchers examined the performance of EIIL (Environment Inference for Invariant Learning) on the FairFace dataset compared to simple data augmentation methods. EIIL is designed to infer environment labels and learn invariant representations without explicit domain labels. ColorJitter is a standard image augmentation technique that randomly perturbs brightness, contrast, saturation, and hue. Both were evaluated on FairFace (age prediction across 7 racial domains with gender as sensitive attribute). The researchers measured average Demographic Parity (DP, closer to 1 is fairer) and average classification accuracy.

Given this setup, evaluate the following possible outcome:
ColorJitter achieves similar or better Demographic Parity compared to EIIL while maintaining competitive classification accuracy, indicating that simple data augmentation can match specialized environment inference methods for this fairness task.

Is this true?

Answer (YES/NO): NO